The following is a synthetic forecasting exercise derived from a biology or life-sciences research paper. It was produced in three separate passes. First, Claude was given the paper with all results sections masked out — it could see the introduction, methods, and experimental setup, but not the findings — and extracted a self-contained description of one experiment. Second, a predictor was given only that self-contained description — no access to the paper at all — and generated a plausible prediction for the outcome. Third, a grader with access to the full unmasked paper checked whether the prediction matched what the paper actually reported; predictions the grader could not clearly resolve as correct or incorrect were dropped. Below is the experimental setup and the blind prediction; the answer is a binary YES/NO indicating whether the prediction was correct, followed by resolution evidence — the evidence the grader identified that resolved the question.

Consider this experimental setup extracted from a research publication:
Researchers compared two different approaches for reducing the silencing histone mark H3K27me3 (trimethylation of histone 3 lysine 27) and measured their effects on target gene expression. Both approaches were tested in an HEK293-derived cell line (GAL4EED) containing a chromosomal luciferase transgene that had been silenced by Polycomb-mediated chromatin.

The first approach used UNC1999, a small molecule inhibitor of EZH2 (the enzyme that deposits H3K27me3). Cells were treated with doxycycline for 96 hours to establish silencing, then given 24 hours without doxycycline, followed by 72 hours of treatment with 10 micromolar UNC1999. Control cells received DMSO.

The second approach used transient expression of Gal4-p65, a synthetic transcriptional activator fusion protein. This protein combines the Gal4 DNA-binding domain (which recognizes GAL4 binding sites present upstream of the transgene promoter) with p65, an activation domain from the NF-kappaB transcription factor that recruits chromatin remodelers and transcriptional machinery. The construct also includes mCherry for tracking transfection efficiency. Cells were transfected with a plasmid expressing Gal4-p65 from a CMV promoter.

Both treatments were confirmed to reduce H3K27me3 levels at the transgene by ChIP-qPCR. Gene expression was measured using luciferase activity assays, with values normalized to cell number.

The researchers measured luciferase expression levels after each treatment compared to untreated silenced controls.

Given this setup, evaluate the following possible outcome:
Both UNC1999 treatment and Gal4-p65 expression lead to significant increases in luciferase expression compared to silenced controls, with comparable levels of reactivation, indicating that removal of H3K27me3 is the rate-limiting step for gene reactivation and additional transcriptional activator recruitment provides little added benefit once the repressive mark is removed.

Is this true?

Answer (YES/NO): NO